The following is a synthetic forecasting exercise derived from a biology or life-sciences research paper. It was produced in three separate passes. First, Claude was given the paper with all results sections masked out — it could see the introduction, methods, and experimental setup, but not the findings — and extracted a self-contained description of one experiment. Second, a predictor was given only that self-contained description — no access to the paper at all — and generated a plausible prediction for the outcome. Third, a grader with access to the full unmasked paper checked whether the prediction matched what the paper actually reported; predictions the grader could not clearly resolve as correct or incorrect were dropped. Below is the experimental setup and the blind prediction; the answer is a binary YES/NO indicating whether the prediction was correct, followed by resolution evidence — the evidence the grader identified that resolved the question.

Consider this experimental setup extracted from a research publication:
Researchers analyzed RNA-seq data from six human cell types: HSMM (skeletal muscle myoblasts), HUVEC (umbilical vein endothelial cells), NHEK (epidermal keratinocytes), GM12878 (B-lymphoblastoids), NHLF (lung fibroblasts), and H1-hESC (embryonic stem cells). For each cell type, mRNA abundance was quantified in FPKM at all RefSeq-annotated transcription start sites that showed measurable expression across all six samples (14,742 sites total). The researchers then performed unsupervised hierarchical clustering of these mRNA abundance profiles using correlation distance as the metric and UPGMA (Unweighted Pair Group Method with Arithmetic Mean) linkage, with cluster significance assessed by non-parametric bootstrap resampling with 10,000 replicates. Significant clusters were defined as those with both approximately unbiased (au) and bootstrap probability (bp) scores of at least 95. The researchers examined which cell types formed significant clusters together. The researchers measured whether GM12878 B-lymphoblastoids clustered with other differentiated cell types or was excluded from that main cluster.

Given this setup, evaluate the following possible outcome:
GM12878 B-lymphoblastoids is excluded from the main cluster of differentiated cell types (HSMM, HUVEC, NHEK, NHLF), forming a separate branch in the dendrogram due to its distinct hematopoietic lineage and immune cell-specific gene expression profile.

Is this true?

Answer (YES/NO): YES